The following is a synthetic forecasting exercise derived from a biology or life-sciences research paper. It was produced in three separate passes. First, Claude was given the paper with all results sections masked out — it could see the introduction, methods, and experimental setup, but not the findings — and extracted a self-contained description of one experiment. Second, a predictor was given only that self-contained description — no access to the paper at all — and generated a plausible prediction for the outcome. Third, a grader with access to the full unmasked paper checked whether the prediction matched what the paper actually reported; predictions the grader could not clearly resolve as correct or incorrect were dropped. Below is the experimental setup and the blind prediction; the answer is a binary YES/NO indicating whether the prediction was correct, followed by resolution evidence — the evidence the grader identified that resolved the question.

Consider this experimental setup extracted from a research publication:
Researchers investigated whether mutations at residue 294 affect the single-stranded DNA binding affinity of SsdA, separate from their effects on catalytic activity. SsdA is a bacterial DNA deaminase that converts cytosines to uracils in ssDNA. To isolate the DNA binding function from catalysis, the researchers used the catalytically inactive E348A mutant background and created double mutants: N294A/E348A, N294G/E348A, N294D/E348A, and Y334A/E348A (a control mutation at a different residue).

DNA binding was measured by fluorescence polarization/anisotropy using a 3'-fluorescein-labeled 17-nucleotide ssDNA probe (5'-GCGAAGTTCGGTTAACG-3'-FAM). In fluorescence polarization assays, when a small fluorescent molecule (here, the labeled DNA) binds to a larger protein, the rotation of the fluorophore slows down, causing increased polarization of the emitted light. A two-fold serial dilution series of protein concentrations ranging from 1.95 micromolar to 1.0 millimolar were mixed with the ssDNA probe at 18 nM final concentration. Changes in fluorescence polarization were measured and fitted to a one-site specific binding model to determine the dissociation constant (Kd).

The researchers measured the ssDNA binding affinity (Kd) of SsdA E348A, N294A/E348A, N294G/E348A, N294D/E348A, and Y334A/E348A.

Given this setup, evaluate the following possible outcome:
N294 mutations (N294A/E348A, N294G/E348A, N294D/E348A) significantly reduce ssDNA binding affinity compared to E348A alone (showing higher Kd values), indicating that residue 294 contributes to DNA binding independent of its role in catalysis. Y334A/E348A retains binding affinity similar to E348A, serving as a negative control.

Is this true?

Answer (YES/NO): NO